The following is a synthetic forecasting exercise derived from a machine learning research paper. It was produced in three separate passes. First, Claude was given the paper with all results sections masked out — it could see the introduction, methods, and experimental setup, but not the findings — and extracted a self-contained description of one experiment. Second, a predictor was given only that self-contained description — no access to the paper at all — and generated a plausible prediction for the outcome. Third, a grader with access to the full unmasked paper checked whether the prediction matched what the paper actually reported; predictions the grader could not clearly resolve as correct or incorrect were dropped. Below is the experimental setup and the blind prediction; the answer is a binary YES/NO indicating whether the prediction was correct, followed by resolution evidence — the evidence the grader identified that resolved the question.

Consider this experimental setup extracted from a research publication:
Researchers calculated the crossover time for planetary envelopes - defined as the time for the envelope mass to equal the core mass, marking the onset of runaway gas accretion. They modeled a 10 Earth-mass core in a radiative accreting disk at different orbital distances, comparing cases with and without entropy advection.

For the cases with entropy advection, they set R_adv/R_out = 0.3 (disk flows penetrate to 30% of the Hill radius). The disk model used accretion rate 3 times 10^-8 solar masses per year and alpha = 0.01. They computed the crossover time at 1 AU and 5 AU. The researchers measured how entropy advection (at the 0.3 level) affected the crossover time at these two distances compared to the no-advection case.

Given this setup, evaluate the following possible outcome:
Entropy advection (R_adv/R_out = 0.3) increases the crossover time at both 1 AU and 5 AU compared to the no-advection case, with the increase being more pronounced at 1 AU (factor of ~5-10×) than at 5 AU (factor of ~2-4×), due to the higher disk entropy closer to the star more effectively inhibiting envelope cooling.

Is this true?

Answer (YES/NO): NO